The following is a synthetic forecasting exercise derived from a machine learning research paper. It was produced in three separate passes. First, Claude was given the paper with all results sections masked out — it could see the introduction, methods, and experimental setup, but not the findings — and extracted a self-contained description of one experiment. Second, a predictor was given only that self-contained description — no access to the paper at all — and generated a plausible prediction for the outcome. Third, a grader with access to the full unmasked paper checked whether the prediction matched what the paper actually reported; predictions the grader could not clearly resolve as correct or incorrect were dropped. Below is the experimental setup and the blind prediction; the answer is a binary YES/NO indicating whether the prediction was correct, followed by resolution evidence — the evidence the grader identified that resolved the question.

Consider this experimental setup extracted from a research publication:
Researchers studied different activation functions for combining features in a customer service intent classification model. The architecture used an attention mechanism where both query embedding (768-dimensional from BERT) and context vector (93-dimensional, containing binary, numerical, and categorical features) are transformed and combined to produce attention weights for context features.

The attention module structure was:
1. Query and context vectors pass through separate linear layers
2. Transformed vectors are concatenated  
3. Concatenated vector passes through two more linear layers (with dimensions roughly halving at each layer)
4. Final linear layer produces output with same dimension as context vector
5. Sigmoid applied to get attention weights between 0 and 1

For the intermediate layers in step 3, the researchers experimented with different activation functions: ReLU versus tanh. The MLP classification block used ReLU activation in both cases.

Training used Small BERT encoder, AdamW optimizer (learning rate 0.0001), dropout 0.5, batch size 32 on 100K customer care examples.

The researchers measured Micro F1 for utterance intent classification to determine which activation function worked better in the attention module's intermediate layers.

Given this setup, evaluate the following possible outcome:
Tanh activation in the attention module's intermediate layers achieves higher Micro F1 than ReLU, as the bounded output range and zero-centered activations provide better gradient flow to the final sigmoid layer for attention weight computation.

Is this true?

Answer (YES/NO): YES